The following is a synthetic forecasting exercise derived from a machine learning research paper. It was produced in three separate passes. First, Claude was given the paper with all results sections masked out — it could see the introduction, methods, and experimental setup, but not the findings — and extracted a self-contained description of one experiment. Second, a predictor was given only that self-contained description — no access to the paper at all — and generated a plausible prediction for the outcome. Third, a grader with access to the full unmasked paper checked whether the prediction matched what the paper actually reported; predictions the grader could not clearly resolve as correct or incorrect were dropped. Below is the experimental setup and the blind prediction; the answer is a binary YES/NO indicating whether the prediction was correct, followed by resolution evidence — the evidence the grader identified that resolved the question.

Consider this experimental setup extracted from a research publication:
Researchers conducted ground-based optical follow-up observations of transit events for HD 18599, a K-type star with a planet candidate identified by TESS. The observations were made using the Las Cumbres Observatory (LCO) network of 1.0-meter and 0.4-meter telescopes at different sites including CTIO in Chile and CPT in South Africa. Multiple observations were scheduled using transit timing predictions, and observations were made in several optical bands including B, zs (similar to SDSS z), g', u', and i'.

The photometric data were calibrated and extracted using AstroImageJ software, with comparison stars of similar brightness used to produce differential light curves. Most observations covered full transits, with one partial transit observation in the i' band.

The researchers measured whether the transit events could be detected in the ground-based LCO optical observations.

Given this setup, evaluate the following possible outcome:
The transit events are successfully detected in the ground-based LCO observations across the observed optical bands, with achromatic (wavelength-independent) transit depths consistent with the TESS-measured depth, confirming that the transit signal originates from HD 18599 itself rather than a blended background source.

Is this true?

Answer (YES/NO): NO